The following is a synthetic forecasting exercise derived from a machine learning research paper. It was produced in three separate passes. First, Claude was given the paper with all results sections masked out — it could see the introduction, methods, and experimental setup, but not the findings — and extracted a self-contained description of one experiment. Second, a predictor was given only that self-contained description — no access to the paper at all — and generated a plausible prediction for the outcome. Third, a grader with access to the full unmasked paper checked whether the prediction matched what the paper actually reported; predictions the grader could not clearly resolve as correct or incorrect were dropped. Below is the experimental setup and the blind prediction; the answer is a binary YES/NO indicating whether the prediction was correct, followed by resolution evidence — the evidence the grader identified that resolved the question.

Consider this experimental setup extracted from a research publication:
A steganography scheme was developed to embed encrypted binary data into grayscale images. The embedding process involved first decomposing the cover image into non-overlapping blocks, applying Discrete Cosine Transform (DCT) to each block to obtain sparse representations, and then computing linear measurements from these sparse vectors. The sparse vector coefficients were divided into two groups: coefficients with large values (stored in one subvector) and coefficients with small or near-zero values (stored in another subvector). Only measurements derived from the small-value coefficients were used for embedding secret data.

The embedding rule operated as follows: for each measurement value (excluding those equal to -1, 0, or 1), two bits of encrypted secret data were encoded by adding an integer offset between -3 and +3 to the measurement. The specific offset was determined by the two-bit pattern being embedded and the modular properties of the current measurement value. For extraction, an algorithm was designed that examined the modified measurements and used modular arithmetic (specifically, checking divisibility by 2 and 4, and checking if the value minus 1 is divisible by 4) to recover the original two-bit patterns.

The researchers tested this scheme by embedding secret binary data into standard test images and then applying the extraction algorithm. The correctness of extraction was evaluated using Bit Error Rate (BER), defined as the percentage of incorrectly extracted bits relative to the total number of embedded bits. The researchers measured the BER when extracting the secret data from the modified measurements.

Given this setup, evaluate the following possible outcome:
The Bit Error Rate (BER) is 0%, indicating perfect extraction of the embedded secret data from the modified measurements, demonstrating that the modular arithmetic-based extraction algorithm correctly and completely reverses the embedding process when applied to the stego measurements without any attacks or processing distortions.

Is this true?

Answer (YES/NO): YES